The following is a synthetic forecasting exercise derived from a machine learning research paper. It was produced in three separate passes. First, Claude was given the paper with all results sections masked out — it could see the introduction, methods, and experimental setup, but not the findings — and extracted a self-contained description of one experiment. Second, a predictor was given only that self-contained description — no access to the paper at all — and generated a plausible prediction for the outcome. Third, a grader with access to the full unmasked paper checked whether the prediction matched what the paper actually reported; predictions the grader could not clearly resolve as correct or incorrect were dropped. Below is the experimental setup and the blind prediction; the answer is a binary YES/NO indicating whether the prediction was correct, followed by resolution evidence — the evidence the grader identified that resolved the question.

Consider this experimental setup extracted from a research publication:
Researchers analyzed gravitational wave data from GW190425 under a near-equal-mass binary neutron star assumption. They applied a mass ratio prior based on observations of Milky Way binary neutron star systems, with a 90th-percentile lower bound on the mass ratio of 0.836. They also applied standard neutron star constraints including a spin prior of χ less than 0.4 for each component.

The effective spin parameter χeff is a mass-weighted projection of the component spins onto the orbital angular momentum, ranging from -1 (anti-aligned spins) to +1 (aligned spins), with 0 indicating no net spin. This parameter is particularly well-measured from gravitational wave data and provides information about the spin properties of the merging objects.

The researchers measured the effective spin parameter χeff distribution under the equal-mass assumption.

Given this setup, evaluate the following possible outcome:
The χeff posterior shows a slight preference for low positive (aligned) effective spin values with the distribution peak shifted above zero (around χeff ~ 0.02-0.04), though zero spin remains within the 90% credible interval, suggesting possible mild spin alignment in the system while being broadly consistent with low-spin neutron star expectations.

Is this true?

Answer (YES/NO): YES